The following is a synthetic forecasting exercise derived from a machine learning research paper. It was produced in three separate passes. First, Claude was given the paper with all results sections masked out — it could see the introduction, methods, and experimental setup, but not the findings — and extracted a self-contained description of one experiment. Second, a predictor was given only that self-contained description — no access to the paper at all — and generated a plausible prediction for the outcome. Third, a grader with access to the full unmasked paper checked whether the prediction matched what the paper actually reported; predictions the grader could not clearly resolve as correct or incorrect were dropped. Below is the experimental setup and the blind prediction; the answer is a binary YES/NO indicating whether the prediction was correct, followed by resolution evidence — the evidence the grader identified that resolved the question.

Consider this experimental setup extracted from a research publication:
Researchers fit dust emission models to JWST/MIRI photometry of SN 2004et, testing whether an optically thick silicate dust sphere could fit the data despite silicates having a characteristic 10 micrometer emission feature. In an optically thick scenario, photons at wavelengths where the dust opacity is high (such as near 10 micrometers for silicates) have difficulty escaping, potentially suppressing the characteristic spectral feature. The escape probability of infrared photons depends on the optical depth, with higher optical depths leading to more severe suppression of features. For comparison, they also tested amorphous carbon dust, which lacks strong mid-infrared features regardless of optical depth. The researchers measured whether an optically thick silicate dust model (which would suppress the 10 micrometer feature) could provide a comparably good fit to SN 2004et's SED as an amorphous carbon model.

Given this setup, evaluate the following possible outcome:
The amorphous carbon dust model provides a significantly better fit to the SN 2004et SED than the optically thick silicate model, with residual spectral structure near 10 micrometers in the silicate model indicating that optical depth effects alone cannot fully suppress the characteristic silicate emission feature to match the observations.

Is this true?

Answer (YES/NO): NO